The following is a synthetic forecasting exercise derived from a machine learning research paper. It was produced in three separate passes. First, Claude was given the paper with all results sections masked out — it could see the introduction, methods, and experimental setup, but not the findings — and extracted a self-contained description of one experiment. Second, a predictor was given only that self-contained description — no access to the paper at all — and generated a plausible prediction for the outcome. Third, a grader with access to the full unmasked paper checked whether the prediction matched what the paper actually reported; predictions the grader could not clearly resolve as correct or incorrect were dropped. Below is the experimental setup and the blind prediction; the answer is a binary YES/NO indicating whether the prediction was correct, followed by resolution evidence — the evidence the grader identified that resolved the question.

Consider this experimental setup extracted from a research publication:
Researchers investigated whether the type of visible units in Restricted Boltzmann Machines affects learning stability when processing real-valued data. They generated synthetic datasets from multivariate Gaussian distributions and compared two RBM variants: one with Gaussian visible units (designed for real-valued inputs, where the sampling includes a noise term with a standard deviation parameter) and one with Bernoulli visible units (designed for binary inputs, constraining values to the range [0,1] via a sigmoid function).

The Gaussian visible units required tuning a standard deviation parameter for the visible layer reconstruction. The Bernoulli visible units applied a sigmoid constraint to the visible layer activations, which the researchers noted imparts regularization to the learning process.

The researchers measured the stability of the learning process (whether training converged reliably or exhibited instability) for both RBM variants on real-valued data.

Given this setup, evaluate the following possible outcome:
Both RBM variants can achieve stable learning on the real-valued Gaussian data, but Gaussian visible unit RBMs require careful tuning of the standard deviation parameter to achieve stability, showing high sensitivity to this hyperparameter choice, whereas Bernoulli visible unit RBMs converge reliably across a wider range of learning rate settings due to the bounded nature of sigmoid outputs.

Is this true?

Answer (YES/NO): NO